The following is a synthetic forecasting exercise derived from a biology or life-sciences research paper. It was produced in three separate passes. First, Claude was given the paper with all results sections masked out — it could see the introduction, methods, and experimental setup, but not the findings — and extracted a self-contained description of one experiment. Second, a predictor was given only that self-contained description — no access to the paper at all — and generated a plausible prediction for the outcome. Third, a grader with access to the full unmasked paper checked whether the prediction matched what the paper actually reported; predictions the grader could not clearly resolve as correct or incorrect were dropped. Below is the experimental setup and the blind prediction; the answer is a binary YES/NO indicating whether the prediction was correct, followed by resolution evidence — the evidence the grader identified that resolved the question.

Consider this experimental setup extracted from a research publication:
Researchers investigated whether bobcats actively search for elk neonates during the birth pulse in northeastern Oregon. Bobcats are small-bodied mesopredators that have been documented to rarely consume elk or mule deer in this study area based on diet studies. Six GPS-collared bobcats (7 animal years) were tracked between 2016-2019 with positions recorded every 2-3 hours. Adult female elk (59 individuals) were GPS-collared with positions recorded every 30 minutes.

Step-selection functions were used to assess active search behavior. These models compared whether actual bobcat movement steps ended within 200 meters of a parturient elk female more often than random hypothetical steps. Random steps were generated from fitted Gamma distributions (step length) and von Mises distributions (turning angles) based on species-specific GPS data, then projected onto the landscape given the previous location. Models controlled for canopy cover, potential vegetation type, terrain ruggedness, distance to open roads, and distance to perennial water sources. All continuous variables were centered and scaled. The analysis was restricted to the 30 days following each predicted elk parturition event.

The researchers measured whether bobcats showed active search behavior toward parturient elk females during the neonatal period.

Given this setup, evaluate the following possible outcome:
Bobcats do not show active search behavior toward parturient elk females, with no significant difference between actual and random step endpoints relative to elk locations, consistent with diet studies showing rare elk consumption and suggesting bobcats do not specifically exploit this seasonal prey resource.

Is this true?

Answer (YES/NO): YES